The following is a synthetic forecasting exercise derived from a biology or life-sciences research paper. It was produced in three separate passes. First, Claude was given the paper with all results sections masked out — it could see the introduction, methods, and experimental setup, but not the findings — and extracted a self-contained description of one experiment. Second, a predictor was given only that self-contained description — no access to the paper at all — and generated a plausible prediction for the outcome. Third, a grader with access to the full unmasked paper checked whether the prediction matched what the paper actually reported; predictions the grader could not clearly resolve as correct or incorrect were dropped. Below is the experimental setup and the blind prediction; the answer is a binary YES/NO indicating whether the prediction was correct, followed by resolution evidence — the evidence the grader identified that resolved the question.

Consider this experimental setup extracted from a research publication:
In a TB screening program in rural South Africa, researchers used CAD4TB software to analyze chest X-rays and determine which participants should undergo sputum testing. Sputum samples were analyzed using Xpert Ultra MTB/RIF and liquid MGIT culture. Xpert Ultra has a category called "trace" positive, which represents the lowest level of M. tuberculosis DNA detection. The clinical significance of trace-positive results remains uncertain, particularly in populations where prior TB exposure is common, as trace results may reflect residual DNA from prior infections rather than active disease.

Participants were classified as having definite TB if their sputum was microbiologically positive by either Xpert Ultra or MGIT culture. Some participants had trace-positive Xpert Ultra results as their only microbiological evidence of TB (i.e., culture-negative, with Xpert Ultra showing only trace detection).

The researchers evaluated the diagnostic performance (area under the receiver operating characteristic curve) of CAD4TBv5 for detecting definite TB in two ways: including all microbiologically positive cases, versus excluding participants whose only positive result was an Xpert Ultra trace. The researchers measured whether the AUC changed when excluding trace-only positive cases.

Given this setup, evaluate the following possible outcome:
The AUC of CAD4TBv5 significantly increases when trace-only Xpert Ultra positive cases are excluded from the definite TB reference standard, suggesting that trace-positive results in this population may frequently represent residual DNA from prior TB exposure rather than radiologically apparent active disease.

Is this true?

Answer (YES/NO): NO